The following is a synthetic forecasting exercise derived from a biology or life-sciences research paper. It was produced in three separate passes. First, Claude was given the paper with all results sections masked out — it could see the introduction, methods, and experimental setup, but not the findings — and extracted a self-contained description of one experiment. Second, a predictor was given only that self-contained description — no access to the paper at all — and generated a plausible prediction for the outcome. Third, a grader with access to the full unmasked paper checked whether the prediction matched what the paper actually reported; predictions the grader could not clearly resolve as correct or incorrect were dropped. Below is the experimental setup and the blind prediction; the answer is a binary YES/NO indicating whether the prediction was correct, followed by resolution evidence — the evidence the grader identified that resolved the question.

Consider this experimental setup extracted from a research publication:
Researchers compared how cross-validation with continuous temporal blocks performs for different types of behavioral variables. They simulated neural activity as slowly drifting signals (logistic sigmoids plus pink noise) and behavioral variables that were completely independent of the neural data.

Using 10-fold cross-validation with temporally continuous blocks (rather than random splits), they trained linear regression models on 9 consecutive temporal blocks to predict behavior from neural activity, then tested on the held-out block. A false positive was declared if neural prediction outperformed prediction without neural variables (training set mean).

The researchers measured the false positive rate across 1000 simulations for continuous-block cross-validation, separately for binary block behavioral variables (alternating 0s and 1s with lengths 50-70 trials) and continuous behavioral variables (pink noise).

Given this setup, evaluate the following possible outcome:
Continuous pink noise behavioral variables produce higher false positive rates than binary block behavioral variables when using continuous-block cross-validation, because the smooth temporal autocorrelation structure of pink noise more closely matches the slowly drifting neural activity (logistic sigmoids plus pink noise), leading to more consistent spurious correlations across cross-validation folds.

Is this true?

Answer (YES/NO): YES